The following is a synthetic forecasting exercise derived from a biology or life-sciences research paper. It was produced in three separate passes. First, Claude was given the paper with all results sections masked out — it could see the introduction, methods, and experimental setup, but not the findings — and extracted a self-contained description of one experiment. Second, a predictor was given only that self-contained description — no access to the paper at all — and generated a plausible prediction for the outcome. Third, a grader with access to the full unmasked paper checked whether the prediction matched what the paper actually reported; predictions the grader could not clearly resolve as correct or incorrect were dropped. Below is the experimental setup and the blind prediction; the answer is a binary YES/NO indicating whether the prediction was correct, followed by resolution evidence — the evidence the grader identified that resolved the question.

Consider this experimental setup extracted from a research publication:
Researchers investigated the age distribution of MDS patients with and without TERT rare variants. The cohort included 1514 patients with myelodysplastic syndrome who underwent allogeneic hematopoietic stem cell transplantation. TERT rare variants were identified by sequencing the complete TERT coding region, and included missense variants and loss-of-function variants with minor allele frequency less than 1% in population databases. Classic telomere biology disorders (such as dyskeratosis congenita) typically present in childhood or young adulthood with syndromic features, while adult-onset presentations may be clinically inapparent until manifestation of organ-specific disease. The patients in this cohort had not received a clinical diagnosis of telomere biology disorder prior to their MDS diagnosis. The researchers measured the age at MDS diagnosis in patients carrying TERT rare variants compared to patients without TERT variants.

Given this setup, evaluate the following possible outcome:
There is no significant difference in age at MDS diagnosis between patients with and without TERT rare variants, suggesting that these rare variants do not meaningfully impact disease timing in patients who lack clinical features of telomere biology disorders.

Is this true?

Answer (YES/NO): NO